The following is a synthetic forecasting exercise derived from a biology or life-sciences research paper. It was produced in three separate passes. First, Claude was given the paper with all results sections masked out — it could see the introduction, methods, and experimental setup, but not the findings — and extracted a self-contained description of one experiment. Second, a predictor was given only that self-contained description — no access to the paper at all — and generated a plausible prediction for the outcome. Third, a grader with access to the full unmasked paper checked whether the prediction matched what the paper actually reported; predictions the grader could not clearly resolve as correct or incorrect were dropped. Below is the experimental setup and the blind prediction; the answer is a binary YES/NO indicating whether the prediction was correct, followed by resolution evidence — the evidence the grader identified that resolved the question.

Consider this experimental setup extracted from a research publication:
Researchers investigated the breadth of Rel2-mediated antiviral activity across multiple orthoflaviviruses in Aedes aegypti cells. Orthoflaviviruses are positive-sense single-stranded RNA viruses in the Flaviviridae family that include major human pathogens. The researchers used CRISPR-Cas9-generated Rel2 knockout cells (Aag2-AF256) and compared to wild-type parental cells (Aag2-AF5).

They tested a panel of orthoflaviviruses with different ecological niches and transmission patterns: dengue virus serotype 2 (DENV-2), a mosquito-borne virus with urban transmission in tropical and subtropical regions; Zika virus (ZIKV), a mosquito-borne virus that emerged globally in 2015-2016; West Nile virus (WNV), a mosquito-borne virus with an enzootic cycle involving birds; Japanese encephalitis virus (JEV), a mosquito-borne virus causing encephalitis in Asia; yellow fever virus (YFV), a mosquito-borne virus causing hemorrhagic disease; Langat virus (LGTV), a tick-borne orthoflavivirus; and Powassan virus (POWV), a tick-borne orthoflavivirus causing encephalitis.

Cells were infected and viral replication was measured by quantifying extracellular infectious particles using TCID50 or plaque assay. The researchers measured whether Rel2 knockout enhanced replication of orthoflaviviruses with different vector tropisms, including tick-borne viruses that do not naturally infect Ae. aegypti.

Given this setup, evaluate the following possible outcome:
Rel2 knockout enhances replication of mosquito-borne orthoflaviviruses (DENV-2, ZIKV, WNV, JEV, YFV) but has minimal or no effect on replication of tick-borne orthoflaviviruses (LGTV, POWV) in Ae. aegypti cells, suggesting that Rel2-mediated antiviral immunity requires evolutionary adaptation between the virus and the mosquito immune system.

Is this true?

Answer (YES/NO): NO